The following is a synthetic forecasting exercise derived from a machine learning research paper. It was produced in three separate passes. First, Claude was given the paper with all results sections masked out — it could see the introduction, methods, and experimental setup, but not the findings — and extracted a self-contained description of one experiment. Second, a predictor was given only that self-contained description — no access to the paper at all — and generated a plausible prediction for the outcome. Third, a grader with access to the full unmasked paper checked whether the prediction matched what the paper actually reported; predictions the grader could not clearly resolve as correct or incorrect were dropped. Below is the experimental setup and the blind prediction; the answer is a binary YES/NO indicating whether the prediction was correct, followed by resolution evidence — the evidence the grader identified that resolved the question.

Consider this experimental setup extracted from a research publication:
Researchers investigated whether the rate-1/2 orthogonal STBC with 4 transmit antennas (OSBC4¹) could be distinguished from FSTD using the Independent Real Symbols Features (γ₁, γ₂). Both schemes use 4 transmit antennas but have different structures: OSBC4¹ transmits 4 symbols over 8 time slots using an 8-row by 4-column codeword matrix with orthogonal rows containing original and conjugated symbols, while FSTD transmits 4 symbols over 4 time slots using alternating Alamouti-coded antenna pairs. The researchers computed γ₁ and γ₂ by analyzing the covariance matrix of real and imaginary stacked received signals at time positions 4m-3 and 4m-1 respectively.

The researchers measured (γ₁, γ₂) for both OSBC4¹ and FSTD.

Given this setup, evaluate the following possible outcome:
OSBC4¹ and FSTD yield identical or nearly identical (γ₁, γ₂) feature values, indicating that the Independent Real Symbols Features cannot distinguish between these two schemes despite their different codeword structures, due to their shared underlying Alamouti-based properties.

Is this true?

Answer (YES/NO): NO